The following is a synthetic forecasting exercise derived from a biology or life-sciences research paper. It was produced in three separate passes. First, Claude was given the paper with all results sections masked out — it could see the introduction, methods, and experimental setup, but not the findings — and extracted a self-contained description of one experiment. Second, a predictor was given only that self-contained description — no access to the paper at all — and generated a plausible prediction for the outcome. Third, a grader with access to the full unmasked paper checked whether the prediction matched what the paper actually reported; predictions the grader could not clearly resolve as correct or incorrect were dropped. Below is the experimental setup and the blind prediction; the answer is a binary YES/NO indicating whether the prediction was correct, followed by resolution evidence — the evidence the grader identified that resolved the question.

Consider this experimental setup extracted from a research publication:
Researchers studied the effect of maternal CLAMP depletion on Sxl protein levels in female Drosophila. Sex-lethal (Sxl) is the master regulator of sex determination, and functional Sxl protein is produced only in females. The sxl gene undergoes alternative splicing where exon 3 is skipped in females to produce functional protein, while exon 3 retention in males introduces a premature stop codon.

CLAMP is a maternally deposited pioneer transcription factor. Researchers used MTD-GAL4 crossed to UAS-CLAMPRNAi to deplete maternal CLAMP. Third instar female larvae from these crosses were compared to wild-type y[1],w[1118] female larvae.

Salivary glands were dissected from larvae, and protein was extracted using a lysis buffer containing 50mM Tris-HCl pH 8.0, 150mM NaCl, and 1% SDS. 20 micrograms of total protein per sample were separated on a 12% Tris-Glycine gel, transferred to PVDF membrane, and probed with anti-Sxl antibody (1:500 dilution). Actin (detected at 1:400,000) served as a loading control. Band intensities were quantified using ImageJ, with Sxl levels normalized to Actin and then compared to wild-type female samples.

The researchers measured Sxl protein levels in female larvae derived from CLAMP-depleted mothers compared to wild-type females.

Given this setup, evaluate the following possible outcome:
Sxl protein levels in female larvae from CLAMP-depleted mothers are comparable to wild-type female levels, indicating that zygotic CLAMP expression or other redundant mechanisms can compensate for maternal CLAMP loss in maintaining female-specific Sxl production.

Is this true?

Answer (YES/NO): NO